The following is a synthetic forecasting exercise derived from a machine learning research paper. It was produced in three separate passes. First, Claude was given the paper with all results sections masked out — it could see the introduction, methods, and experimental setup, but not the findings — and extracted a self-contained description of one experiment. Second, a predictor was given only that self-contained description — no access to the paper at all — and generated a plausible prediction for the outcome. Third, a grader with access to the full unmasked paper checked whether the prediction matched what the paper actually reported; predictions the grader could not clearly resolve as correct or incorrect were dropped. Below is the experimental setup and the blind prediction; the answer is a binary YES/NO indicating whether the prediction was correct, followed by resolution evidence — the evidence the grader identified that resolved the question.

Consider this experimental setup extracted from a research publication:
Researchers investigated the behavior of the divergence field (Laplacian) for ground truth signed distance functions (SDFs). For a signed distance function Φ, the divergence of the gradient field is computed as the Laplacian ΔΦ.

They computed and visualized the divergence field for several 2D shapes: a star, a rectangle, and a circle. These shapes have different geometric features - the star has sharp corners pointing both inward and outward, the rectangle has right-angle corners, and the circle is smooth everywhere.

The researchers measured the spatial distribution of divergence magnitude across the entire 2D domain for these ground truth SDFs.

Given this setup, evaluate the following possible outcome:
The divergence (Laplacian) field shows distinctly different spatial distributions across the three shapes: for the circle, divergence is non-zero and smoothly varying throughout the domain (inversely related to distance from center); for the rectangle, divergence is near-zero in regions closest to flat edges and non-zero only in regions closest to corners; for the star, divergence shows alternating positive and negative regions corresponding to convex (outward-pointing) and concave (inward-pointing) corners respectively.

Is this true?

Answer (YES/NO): NO